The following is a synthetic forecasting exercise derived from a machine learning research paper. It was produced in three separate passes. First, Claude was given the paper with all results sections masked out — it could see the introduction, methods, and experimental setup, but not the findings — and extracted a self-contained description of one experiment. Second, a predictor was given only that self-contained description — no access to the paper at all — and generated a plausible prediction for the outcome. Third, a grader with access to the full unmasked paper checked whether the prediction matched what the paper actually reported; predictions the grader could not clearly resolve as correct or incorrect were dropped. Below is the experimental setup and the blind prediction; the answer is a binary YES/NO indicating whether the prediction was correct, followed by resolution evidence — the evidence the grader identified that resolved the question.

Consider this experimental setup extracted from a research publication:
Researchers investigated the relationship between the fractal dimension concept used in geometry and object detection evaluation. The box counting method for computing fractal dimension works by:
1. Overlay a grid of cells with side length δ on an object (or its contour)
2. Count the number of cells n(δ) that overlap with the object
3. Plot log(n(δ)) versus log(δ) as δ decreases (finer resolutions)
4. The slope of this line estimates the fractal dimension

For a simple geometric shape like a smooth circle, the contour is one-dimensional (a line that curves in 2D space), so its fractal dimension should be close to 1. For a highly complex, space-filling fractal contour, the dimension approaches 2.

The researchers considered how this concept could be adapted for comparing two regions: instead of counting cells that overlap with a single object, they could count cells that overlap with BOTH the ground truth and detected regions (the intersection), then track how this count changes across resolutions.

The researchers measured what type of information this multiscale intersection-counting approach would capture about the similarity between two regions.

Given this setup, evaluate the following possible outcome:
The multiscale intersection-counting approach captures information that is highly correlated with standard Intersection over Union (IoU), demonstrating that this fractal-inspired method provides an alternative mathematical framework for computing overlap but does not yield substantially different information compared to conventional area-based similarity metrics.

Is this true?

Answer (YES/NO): NO